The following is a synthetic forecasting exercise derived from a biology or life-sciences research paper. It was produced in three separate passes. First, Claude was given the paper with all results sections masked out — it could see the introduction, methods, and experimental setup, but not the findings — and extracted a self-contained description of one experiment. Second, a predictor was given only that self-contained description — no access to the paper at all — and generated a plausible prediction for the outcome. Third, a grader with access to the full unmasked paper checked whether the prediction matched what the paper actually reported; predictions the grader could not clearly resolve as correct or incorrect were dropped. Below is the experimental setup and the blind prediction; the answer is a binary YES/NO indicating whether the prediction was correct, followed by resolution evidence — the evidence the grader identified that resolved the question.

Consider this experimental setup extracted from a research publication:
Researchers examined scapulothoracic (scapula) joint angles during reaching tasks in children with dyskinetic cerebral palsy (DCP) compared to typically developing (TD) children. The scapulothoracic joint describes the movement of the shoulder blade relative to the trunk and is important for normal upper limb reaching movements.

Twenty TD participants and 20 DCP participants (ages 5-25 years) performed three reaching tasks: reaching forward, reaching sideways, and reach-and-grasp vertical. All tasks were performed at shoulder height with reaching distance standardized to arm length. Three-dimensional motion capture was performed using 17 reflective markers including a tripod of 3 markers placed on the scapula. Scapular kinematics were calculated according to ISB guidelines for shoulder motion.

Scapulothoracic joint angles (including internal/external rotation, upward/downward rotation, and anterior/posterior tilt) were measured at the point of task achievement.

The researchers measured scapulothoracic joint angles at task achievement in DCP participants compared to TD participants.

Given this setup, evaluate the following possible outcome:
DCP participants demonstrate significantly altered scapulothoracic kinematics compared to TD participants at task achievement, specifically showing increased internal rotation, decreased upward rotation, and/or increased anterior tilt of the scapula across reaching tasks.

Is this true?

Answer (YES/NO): NO